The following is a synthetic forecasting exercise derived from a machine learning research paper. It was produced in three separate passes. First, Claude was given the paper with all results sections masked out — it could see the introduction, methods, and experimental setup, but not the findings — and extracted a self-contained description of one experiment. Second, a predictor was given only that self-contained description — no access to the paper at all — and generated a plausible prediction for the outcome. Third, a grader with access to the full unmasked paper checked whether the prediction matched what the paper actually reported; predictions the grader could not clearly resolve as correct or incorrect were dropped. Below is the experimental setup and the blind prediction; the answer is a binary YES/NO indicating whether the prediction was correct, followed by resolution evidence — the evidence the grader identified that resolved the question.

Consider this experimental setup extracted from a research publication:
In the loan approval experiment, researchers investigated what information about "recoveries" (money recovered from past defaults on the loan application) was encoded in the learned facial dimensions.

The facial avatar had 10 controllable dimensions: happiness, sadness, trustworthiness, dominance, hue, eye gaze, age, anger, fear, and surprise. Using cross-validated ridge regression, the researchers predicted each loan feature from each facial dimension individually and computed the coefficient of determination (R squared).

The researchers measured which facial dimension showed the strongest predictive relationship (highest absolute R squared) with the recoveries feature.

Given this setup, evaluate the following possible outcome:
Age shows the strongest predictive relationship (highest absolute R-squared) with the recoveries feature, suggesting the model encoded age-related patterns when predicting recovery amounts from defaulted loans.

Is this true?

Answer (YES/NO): NO